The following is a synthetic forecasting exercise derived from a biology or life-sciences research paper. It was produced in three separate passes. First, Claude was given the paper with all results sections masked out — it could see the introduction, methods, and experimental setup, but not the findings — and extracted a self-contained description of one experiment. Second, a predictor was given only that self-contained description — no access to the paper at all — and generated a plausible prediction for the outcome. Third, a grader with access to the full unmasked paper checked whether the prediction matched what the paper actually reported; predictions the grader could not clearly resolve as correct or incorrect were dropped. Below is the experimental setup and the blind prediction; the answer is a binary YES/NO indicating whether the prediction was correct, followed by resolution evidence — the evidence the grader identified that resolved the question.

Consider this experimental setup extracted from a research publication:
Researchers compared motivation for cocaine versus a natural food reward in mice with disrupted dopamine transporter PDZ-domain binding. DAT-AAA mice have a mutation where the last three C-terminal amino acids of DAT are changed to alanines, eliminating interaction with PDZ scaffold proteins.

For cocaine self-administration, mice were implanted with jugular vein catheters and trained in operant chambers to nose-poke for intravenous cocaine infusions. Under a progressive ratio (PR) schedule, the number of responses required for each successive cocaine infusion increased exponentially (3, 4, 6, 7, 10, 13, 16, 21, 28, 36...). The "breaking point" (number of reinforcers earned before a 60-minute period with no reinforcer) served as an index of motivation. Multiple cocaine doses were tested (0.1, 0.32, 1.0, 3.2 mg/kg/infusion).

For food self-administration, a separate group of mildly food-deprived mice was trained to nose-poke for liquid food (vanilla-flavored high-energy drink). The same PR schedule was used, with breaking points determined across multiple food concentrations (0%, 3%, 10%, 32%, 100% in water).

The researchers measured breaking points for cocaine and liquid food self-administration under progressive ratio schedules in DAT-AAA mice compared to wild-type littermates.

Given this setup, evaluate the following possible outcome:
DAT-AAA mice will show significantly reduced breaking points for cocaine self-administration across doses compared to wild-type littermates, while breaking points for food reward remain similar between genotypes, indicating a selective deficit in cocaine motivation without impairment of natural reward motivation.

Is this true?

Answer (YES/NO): NO